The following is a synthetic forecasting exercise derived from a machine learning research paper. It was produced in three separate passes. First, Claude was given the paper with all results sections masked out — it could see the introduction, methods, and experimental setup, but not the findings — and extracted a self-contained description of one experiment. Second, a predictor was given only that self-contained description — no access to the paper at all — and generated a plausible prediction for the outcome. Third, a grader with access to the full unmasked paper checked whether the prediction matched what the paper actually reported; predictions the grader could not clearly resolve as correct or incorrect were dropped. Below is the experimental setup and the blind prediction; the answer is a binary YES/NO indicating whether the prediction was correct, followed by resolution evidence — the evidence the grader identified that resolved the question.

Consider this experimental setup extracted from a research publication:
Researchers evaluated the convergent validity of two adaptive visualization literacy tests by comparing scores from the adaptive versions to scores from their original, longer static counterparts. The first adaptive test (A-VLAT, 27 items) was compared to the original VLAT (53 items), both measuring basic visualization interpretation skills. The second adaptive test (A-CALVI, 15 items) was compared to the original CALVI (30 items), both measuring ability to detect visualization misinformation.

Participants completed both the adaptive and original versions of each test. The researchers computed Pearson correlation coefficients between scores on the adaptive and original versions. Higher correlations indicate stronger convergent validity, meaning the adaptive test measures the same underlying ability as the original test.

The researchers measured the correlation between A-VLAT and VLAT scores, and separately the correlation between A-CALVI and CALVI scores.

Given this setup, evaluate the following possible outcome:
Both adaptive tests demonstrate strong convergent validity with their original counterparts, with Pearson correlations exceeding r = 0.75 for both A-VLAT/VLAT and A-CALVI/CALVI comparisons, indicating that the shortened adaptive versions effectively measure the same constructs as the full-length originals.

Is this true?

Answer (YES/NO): NO